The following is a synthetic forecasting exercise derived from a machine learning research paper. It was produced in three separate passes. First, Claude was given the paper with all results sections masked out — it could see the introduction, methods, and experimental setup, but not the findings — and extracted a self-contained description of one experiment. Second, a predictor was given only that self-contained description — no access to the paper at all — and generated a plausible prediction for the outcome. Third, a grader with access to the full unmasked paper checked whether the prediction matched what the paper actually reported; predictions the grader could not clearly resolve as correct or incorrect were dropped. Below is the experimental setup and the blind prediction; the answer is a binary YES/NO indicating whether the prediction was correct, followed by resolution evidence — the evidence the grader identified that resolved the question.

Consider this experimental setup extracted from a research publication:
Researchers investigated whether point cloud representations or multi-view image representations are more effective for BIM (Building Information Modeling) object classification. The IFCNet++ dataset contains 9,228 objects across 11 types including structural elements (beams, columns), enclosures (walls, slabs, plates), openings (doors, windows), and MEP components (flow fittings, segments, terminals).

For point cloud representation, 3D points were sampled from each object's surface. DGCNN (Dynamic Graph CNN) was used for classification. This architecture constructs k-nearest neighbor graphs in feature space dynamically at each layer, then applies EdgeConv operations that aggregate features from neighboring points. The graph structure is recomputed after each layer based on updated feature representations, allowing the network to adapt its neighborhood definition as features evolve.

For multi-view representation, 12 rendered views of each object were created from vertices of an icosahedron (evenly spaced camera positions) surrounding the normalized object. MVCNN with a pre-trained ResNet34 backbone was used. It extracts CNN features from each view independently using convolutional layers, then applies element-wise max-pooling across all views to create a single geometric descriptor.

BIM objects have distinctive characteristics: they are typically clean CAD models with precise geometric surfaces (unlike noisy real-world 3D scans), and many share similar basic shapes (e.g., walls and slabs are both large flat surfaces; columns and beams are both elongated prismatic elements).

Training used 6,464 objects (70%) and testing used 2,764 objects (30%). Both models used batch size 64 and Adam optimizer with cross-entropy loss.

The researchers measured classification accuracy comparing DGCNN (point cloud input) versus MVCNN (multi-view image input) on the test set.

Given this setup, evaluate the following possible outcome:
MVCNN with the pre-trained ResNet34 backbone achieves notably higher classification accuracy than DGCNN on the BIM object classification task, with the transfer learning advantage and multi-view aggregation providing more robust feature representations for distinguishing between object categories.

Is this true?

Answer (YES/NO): NO